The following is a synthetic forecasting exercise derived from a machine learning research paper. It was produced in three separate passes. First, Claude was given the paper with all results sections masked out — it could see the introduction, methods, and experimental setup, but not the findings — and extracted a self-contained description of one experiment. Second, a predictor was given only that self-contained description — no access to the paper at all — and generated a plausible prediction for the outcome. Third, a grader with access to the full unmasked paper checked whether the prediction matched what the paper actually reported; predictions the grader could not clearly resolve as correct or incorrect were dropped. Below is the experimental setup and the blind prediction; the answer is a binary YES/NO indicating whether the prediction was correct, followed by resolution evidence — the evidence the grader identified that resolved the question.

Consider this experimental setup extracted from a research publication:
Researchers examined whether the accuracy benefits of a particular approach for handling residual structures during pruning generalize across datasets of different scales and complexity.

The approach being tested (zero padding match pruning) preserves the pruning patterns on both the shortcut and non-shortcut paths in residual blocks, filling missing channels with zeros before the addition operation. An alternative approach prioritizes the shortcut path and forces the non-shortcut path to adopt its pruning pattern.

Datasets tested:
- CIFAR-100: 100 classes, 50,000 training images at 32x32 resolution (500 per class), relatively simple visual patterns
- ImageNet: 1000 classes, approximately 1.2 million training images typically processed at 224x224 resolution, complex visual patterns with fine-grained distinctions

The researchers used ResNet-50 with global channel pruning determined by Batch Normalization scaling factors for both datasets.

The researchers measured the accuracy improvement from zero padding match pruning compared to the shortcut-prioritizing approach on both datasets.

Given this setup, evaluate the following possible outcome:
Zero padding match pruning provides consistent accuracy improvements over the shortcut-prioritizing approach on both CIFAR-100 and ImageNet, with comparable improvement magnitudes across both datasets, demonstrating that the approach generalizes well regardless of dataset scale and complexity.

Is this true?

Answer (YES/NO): NO